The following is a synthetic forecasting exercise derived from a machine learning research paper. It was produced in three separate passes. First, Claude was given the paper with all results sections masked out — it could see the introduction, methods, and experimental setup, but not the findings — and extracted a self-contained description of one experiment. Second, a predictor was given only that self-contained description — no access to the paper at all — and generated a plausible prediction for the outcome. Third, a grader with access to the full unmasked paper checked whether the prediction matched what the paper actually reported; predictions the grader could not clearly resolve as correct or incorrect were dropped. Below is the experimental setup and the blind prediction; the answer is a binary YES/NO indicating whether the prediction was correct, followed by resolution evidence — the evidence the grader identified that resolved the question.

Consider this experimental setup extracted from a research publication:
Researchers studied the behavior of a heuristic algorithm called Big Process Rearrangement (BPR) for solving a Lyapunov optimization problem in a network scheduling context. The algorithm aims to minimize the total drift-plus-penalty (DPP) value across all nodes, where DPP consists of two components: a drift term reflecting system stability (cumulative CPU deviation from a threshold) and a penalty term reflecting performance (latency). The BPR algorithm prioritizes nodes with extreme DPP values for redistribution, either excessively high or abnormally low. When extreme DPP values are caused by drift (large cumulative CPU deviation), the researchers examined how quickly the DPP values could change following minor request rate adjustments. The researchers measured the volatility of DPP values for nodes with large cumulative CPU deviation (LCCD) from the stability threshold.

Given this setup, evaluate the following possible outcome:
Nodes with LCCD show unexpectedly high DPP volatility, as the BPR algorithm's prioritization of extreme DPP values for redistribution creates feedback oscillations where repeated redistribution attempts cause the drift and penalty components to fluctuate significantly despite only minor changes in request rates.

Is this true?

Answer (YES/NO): NO